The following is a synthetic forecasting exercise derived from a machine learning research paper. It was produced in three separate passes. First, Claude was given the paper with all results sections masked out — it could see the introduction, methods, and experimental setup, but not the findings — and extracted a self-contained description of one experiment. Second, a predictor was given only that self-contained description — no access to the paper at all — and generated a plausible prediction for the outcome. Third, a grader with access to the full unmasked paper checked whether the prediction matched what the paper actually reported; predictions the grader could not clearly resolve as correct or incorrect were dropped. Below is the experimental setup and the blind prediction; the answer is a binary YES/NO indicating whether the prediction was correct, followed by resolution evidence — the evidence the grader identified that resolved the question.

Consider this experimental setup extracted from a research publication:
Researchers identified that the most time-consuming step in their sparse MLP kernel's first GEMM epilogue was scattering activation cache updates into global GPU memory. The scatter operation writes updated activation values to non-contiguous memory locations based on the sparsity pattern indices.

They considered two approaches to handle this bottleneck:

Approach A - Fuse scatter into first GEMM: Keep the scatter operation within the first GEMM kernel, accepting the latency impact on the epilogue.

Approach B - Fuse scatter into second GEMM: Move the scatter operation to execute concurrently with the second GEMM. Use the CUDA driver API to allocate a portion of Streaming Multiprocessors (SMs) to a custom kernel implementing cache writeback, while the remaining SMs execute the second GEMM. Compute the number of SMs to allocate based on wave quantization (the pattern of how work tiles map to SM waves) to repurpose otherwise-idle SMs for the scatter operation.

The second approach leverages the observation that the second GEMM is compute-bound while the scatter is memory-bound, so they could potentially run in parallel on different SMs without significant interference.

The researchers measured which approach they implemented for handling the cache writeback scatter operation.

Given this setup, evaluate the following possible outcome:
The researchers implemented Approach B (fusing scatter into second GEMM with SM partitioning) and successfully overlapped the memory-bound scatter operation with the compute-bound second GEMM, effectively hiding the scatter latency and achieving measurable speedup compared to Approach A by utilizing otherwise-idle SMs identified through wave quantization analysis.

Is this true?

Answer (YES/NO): YES